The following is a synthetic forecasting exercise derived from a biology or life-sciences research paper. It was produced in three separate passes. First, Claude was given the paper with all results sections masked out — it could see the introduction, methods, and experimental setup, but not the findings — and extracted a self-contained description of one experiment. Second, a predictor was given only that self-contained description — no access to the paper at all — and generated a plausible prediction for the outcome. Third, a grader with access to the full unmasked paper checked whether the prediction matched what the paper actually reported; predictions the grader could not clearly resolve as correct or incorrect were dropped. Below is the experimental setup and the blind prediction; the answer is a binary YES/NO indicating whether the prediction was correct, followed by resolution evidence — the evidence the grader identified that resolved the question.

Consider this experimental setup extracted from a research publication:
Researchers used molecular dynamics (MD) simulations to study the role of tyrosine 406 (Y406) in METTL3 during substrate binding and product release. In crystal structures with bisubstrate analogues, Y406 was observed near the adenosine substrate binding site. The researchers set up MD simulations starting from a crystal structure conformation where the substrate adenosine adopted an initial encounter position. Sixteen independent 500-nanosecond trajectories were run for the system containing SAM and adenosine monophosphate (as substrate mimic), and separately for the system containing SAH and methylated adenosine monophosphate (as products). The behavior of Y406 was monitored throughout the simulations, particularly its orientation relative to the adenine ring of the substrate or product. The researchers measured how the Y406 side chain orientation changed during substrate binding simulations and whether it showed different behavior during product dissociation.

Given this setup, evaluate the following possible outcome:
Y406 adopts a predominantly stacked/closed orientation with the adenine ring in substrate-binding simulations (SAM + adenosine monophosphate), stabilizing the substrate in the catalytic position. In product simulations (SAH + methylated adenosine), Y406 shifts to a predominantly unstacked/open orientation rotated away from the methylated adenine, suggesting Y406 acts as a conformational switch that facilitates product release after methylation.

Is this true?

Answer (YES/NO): NO